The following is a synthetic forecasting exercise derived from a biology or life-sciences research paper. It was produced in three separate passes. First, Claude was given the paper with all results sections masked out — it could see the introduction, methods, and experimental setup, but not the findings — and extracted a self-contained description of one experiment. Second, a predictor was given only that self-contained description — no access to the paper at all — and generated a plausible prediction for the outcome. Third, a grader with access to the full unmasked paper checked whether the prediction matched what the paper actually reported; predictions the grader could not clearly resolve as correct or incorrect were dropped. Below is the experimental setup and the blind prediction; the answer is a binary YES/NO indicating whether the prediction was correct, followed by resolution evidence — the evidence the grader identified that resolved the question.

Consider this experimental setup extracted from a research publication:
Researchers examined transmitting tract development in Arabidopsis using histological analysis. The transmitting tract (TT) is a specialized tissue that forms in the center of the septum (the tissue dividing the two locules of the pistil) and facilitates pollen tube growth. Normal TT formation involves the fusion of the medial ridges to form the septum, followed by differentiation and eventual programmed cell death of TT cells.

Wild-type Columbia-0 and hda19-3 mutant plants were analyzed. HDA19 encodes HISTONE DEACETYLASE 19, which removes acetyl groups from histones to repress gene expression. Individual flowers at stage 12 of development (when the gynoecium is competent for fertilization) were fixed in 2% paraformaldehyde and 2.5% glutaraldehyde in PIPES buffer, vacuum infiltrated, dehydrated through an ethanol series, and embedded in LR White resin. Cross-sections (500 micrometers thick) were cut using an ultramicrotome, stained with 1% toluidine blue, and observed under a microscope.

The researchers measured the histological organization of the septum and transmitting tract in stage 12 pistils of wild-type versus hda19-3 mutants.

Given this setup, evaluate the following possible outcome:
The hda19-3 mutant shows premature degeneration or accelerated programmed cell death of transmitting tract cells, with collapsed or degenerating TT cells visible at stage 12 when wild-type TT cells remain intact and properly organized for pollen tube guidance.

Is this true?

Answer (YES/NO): NO